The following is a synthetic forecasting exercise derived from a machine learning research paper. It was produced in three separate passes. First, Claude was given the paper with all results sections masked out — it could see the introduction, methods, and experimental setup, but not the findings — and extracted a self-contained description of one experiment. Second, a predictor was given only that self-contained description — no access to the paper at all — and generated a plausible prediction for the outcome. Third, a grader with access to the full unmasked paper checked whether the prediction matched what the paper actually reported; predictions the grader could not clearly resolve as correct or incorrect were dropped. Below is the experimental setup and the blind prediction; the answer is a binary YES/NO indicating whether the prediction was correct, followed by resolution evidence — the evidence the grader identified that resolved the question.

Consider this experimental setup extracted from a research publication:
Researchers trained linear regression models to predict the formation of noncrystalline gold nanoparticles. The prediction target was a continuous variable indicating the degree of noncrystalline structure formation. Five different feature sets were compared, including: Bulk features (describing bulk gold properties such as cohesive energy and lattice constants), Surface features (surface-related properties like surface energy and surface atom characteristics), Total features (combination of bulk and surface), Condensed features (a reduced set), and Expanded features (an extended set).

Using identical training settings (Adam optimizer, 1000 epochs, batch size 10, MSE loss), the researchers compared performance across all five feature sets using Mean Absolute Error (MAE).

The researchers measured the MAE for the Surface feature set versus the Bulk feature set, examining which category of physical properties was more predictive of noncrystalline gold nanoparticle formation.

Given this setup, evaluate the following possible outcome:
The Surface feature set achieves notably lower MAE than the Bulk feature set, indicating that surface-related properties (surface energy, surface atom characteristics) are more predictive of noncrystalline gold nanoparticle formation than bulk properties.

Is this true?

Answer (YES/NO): NO